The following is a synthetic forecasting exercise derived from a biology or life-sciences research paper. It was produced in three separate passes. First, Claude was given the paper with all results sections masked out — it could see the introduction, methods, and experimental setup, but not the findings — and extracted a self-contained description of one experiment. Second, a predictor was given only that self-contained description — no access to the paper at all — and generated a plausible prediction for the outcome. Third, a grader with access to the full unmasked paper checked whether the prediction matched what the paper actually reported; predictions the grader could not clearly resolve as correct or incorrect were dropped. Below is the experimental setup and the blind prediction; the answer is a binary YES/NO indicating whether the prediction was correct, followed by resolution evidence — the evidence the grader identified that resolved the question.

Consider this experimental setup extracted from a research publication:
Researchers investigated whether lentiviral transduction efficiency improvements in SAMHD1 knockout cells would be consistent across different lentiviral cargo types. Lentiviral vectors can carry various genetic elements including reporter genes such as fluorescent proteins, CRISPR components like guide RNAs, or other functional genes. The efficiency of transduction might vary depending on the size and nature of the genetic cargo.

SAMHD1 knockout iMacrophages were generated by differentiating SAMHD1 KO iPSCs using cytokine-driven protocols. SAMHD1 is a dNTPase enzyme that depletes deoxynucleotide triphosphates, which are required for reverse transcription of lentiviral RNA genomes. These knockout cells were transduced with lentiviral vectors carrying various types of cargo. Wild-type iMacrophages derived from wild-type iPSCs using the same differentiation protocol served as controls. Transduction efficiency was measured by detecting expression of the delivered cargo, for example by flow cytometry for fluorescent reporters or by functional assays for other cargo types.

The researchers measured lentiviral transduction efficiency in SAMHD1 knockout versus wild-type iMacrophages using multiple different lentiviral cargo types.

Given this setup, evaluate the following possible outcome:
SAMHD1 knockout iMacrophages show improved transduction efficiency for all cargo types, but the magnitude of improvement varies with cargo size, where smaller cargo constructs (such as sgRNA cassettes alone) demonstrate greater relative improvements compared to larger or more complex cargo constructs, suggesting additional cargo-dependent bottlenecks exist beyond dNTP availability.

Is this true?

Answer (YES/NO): NO